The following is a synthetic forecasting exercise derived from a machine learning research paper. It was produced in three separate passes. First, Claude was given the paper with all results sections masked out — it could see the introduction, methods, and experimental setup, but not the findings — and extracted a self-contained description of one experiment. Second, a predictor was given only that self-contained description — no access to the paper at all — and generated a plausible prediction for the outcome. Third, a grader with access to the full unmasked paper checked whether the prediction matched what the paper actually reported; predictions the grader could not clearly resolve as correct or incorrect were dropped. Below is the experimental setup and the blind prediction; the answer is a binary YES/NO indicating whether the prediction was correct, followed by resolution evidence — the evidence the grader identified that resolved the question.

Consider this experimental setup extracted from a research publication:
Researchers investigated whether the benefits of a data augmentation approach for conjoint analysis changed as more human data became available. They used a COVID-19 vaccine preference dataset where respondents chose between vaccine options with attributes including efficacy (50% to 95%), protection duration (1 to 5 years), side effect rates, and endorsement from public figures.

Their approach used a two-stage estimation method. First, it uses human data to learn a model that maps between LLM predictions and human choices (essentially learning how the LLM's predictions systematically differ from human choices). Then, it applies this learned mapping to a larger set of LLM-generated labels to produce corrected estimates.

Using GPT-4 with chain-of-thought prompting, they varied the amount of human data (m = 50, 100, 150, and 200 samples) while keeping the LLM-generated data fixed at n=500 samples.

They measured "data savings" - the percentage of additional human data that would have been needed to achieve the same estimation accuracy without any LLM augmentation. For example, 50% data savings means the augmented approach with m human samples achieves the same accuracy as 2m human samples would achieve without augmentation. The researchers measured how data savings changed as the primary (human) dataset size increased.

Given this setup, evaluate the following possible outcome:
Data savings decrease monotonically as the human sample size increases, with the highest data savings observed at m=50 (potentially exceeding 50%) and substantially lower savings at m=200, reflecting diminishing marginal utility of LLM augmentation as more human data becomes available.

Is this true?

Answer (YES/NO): YES